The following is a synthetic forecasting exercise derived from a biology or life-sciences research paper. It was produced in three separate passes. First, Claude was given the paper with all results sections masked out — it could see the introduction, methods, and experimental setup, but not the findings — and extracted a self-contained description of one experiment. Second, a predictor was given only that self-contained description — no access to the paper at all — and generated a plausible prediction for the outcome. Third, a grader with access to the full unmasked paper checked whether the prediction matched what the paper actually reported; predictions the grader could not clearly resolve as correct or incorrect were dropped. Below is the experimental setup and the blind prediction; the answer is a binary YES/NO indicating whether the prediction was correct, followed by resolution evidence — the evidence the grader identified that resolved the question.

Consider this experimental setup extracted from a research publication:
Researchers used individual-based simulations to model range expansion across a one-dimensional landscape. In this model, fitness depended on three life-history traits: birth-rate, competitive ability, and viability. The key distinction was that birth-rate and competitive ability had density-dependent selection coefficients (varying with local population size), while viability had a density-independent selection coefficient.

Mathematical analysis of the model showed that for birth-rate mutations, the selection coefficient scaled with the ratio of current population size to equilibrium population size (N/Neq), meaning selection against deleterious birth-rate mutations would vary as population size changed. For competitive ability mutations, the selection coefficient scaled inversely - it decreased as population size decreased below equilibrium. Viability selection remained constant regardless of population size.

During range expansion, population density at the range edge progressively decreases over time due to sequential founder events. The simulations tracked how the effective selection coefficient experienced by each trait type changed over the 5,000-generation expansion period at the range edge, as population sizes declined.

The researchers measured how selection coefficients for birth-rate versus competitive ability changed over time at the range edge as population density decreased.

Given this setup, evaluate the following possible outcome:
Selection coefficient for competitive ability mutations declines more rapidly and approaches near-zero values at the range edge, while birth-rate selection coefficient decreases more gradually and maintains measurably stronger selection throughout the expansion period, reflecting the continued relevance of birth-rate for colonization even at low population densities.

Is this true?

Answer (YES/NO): NO